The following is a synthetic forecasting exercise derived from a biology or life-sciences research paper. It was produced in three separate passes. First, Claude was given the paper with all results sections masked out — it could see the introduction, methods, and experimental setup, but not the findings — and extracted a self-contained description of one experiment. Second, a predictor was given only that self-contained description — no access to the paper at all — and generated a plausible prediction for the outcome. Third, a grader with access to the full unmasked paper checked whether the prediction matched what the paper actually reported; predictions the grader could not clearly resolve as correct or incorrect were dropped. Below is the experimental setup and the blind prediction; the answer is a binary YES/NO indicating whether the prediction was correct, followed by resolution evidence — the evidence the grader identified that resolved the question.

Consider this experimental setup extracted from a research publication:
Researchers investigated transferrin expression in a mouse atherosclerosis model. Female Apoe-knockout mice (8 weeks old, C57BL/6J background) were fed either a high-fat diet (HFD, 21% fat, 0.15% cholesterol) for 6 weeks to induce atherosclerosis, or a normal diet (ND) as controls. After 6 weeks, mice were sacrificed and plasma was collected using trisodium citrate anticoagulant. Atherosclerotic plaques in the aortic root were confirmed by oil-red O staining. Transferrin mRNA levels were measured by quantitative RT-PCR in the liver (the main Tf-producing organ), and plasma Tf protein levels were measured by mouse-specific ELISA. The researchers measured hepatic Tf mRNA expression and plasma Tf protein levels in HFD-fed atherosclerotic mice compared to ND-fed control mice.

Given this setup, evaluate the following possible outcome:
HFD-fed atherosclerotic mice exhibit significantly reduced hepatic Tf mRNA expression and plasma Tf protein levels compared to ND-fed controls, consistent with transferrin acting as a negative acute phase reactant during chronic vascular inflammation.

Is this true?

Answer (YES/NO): NO